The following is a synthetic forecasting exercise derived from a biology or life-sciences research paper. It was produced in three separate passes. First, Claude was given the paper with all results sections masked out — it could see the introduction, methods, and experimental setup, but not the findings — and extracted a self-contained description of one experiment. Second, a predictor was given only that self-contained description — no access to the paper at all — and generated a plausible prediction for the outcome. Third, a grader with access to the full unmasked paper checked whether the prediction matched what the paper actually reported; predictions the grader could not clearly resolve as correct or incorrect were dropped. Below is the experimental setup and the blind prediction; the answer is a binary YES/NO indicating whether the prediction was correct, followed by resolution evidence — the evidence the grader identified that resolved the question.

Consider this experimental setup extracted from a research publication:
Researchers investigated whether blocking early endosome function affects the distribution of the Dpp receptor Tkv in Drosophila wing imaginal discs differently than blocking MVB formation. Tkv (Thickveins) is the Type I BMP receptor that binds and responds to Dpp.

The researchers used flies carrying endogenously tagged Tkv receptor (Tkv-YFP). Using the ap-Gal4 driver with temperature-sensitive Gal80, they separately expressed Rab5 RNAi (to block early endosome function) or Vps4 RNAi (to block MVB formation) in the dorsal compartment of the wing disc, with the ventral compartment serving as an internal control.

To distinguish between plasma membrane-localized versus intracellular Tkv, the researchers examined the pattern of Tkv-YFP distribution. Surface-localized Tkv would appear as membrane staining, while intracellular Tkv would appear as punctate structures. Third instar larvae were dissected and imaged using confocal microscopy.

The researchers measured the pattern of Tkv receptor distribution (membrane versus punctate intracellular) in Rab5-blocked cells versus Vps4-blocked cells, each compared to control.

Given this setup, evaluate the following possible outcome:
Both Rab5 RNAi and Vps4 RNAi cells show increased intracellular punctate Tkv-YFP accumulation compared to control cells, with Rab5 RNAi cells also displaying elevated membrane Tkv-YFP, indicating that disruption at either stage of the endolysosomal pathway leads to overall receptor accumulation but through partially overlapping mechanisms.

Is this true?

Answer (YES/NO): NO